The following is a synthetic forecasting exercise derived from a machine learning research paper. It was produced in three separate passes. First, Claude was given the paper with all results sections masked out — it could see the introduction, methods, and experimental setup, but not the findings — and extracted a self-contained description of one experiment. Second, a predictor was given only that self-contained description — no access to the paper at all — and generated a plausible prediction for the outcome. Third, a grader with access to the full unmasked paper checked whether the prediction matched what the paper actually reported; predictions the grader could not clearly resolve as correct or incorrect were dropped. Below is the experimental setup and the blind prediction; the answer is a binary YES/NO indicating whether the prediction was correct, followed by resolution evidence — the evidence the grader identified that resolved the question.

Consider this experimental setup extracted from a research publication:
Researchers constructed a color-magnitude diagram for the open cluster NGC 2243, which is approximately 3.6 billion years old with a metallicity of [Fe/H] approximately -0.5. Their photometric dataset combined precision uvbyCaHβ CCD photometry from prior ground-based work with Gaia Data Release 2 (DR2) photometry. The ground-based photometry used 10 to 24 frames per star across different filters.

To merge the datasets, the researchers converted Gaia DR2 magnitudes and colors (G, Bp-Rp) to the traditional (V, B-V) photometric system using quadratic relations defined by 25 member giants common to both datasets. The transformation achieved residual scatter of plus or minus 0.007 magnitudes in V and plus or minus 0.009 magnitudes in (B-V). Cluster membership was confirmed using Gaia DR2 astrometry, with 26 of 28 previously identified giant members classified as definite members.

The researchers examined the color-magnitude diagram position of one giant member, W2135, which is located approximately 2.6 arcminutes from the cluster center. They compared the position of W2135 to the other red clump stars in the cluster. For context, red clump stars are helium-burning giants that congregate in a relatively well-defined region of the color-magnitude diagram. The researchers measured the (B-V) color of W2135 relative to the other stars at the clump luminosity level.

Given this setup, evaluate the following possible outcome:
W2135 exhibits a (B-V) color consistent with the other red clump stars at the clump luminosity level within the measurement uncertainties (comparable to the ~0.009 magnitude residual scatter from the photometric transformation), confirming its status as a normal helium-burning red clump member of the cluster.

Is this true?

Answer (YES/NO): NO